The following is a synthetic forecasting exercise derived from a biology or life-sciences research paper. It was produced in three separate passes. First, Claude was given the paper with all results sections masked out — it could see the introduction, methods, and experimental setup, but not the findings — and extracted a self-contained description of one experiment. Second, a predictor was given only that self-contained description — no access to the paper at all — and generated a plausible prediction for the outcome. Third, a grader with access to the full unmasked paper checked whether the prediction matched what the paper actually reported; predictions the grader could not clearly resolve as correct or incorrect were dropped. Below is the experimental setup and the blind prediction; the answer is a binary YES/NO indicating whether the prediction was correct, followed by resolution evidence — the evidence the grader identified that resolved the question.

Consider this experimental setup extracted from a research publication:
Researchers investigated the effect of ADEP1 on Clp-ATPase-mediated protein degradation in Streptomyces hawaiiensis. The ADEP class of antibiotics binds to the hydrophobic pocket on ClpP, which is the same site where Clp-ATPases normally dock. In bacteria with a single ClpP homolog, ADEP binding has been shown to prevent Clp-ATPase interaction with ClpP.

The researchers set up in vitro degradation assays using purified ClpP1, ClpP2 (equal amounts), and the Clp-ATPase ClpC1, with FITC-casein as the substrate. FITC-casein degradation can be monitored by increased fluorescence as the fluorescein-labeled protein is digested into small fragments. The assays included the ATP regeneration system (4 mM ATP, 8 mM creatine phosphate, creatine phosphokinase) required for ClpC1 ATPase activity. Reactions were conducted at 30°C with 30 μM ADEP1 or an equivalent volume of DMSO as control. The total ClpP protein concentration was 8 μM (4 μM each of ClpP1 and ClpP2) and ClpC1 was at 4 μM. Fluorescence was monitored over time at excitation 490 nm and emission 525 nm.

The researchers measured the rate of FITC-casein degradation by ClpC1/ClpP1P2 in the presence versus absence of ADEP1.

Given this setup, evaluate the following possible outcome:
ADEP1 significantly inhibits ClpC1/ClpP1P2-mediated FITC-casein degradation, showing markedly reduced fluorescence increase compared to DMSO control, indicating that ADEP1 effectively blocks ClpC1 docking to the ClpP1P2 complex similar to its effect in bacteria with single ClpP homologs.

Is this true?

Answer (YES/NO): NO